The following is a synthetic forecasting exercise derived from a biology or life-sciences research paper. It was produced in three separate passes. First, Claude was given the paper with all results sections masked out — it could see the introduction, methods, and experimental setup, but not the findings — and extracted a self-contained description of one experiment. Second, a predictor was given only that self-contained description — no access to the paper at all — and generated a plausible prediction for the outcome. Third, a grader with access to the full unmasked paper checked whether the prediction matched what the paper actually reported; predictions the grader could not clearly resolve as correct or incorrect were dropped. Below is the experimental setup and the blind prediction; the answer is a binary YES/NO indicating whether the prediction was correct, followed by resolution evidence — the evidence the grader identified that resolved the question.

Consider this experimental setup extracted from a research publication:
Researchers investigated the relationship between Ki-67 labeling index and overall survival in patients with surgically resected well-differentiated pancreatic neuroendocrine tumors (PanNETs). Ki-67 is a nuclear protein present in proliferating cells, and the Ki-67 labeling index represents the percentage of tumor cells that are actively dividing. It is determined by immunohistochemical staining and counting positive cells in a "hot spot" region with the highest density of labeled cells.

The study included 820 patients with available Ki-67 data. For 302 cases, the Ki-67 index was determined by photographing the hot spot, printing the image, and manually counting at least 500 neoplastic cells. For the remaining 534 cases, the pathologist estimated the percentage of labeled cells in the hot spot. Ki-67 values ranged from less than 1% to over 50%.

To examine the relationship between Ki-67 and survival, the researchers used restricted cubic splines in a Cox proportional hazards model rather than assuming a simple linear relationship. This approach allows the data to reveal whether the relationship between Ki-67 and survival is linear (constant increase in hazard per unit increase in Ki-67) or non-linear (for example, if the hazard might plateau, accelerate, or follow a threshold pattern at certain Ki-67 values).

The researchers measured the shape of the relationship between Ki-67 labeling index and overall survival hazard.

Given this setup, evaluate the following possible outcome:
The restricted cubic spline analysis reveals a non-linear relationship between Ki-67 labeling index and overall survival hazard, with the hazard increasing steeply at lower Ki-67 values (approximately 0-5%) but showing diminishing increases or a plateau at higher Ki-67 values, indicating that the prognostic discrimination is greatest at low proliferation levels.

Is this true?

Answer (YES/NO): NO